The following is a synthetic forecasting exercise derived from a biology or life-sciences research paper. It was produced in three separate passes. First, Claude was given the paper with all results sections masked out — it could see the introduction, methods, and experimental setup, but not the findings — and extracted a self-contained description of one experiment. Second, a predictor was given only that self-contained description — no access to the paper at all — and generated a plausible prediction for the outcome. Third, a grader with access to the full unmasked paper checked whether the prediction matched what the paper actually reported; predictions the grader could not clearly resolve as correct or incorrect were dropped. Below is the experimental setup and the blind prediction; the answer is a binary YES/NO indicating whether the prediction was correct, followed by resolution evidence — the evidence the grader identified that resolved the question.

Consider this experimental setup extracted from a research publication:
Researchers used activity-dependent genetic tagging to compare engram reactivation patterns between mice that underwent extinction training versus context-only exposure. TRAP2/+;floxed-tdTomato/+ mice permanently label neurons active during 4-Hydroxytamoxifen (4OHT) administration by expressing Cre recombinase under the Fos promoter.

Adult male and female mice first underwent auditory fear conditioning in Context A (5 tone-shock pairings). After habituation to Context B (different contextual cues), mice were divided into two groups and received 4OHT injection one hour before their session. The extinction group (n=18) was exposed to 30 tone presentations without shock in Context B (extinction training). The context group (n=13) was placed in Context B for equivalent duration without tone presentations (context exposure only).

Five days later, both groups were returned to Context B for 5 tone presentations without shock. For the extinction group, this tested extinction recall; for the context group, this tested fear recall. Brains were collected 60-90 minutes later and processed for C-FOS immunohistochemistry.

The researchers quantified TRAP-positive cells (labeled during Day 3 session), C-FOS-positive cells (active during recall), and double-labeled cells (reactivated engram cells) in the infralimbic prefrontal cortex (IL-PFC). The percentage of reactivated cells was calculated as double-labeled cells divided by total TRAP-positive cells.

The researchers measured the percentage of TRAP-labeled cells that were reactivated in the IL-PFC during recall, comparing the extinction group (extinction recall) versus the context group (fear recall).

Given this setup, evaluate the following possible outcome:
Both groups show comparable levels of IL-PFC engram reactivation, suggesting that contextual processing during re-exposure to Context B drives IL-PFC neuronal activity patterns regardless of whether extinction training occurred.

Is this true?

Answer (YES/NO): NO